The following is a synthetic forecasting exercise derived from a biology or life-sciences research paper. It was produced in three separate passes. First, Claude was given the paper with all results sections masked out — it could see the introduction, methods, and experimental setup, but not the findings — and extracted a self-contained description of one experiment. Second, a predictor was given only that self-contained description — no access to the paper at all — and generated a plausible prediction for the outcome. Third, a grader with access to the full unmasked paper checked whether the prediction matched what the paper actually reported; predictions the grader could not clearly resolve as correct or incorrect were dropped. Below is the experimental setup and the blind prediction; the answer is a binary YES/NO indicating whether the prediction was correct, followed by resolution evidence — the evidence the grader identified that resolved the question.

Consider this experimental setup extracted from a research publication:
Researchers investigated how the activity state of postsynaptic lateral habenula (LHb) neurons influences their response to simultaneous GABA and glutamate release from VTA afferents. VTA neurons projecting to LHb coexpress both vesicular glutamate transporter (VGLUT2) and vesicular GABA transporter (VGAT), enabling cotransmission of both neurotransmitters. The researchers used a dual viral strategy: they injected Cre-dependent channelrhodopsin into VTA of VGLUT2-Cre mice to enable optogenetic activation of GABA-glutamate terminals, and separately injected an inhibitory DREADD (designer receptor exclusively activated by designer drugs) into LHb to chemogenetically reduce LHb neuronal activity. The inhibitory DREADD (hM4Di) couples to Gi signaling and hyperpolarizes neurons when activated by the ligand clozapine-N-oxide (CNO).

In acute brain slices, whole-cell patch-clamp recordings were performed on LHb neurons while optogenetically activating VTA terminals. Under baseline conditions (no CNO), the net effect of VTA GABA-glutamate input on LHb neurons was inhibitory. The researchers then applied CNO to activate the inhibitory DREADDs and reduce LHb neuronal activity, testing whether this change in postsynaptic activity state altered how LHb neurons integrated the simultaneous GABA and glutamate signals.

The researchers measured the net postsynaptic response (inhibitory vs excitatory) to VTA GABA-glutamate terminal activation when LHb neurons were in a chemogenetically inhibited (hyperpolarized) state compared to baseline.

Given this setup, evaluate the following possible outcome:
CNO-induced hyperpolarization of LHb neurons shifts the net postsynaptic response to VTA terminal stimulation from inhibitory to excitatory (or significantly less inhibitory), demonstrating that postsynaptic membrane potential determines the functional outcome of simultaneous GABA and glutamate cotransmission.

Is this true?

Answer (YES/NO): YES